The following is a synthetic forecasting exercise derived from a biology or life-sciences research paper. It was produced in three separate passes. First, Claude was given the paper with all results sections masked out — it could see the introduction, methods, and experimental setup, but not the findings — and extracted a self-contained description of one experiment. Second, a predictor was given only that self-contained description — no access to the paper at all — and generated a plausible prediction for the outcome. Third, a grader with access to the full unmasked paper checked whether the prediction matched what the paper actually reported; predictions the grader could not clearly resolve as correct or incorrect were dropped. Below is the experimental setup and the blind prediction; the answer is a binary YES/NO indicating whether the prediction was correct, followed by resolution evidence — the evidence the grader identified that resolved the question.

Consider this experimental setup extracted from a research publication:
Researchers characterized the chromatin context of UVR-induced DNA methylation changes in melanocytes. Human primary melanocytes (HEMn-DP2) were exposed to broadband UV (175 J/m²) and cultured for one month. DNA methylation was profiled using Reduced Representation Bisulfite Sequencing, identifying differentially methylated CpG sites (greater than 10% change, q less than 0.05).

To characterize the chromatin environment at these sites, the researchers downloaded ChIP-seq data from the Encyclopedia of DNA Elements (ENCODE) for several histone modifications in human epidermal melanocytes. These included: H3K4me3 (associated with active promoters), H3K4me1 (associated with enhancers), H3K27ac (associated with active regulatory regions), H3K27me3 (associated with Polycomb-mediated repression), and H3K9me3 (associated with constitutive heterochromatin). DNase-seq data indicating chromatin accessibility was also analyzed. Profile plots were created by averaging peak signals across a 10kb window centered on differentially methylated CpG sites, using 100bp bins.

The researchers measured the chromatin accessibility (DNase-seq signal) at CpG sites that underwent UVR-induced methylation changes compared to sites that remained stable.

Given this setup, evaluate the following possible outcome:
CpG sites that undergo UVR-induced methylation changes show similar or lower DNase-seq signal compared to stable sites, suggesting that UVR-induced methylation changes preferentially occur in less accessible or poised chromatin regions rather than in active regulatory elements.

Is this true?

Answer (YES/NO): YES